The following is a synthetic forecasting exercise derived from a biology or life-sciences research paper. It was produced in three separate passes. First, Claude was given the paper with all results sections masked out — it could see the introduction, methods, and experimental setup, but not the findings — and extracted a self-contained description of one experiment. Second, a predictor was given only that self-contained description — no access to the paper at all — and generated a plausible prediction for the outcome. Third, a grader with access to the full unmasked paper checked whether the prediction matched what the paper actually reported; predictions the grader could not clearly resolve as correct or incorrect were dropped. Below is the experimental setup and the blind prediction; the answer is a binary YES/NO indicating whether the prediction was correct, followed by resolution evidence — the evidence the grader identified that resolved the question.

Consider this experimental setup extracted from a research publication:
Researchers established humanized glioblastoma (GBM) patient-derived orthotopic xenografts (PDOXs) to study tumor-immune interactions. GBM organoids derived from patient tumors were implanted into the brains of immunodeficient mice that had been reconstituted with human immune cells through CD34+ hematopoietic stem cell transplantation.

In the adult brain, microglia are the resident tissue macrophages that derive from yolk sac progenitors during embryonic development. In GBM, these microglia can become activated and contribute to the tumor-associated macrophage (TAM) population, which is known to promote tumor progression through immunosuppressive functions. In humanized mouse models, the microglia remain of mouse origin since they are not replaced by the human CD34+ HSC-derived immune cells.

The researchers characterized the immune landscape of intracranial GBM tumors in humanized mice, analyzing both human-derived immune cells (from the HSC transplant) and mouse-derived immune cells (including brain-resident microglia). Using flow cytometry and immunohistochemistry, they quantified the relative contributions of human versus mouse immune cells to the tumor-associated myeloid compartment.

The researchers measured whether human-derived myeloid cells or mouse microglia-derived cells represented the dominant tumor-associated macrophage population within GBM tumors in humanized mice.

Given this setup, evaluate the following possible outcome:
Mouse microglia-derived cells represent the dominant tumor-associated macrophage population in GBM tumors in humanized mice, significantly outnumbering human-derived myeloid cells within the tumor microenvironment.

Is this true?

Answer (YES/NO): YES